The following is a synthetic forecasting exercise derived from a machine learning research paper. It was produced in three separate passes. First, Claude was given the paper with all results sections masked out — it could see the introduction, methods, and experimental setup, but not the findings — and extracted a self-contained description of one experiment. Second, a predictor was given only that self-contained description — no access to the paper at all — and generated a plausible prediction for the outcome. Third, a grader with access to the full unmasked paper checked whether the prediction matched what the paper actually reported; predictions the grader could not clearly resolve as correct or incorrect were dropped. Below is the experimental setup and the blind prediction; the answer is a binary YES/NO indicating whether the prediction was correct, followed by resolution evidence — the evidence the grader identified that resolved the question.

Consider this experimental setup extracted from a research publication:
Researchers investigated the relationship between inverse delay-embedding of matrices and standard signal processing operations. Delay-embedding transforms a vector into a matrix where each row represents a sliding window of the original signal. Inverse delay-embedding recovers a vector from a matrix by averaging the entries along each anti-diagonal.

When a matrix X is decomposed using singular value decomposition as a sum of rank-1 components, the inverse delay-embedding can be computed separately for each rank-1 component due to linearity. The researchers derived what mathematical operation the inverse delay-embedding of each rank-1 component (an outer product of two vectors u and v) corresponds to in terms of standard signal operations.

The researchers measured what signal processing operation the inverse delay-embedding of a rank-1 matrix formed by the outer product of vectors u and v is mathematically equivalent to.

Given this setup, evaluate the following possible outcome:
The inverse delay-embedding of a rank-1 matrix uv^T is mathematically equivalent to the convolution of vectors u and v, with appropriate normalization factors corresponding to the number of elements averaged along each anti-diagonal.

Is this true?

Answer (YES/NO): YES